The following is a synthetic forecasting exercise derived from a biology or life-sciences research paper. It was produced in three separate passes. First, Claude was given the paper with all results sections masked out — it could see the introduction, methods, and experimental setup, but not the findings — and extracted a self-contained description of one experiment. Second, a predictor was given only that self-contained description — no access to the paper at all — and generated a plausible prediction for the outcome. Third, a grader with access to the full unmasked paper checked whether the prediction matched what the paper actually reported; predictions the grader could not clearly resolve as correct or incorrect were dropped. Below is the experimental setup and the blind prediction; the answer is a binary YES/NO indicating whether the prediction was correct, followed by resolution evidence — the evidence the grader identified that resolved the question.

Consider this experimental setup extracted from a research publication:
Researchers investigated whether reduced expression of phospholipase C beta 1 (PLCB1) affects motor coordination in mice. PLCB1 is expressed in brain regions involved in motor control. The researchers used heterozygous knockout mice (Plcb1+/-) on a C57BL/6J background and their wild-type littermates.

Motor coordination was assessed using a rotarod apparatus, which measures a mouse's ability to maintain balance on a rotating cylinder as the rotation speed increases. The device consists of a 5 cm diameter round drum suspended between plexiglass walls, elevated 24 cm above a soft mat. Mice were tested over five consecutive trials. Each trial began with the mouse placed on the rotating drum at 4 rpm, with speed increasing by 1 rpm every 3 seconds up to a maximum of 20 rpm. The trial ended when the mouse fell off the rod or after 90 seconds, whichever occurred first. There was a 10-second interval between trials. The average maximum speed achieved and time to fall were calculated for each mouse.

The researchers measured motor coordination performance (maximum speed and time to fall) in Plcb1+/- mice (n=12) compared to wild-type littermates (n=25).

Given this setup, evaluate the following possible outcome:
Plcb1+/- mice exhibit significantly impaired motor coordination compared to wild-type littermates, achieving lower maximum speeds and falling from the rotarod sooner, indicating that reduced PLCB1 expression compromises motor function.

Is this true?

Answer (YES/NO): NO